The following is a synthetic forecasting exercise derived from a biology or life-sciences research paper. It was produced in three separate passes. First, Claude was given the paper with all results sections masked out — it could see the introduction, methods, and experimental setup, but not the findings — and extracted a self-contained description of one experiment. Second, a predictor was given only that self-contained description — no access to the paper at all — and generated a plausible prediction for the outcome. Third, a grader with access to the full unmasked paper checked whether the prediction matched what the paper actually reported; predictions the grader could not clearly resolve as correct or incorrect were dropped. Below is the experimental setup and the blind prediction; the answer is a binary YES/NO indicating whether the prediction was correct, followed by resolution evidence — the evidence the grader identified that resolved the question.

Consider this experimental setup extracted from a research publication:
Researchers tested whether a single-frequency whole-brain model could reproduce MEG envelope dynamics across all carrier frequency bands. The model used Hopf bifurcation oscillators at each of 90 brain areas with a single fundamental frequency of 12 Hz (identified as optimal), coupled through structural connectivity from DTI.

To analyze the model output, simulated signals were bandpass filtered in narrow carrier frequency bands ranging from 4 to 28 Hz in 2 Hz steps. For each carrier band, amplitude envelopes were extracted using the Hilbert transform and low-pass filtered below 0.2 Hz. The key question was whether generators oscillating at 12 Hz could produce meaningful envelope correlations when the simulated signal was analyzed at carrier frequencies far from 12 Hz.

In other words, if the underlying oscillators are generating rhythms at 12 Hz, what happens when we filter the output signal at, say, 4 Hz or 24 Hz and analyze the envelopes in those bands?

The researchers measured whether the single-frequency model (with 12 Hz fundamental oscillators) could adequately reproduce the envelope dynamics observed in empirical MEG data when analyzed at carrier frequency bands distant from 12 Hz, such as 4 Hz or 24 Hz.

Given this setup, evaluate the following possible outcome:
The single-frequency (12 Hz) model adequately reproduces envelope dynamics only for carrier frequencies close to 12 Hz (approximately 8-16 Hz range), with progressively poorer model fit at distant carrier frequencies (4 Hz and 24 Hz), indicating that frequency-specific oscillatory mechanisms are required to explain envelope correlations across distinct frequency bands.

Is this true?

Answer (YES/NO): YES